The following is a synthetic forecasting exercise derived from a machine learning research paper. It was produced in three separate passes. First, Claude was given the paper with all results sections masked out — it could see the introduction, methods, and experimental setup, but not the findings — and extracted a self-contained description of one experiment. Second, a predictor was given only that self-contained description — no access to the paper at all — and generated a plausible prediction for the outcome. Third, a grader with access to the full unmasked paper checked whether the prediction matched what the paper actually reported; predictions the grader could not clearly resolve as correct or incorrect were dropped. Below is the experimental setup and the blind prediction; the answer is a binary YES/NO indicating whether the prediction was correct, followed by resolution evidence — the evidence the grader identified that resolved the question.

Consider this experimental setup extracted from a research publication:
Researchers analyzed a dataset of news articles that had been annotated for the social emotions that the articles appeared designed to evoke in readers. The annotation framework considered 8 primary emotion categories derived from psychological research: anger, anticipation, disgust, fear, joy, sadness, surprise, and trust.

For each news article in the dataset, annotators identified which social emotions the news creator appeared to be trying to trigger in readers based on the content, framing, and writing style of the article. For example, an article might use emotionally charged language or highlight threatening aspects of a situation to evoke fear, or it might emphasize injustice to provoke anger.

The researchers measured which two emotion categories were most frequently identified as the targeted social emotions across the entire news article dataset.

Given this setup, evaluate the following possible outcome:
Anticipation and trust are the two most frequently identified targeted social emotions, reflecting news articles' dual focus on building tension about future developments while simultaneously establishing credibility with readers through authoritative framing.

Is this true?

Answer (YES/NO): NO